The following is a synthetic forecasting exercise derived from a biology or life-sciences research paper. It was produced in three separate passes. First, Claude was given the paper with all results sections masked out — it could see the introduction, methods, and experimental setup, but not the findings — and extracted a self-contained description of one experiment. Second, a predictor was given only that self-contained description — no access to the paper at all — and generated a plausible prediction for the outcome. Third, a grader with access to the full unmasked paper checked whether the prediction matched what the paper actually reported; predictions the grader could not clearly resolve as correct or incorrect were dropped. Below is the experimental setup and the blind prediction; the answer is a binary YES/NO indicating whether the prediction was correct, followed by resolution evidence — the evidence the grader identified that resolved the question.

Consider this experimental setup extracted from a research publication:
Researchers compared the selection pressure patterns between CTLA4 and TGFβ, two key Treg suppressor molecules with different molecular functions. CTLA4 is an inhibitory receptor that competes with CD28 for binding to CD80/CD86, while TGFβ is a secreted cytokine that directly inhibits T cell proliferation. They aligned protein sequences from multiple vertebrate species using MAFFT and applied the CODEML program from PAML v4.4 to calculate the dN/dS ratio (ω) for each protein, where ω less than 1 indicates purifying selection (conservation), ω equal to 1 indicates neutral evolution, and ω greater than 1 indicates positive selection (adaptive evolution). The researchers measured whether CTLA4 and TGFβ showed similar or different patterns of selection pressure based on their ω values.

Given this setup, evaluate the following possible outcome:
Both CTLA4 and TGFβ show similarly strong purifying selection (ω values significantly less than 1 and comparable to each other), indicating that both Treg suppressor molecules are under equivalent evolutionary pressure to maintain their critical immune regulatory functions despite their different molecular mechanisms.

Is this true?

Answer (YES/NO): NO